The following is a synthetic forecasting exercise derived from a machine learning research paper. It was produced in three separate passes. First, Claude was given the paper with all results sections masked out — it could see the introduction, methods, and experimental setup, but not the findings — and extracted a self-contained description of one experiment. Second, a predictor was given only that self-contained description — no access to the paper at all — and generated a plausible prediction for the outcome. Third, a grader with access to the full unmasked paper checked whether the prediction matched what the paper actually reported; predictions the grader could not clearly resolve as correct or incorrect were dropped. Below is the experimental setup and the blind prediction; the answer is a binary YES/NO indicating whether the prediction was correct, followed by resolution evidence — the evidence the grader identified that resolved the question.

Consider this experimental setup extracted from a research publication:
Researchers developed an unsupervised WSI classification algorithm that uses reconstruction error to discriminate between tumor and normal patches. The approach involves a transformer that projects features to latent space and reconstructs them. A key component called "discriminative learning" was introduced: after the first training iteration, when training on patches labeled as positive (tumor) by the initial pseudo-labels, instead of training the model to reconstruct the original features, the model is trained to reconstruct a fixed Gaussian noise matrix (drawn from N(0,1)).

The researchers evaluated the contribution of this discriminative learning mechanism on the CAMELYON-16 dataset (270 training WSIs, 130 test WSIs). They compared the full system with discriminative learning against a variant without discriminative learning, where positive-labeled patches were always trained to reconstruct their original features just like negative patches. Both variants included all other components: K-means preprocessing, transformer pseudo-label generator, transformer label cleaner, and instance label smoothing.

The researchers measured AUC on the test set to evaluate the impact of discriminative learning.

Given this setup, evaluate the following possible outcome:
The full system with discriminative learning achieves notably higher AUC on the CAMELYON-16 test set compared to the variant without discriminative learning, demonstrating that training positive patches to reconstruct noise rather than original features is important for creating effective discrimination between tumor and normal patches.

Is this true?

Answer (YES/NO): YES